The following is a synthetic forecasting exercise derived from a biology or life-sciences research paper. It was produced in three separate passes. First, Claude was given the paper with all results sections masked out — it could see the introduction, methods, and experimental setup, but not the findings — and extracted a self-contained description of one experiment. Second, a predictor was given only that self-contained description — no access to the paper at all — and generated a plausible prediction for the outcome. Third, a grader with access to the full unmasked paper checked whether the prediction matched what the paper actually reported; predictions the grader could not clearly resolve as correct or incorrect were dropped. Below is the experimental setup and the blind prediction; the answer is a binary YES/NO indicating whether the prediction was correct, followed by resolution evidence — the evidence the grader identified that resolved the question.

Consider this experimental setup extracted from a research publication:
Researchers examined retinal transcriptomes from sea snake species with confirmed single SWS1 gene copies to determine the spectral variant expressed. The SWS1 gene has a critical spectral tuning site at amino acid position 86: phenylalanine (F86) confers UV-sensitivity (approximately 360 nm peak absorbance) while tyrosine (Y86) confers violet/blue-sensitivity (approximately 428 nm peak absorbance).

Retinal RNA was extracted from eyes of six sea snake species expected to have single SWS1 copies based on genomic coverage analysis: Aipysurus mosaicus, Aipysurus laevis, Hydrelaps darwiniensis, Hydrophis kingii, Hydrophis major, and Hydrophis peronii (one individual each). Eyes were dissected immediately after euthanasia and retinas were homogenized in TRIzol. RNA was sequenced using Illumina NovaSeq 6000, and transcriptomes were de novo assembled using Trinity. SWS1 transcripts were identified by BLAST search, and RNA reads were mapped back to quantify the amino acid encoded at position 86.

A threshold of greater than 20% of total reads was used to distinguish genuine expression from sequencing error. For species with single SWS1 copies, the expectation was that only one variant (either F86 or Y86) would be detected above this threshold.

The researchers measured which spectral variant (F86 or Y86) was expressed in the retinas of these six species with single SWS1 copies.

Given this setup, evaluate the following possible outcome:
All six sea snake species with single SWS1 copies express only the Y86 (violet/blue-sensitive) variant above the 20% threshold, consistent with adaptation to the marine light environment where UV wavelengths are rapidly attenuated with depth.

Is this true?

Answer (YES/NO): NO